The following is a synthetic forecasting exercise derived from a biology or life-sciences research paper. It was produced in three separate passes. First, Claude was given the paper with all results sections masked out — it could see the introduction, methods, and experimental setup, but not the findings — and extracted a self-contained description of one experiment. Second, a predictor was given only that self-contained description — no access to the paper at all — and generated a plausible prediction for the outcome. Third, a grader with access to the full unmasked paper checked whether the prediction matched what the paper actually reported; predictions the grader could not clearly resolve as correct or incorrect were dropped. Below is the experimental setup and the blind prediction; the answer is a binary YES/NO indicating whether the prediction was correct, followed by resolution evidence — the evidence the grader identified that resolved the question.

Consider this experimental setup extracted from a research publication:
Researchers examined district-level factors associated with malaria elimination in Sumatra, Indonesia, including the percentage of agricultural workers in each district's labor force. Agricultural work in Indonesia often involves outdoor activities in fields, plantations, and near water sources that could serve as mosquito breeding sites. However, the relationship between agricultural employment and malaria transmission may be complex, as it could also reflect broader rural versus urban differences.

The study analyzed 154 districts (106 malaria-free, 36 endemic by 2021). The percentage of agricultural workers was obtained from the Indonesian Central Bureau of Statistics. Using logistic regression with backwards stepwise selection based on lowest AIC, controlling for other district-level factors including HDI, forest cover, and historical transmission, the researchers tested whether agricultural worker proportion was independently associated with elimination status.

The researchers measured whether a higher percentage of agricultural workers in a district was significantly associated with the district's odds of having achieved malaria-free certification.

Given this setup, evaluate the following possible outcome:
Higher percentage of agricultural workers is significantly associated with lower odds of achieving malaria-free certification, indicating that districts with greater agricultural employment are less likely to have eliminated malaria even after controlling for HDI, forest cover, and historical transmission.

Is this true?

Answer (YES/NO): NO